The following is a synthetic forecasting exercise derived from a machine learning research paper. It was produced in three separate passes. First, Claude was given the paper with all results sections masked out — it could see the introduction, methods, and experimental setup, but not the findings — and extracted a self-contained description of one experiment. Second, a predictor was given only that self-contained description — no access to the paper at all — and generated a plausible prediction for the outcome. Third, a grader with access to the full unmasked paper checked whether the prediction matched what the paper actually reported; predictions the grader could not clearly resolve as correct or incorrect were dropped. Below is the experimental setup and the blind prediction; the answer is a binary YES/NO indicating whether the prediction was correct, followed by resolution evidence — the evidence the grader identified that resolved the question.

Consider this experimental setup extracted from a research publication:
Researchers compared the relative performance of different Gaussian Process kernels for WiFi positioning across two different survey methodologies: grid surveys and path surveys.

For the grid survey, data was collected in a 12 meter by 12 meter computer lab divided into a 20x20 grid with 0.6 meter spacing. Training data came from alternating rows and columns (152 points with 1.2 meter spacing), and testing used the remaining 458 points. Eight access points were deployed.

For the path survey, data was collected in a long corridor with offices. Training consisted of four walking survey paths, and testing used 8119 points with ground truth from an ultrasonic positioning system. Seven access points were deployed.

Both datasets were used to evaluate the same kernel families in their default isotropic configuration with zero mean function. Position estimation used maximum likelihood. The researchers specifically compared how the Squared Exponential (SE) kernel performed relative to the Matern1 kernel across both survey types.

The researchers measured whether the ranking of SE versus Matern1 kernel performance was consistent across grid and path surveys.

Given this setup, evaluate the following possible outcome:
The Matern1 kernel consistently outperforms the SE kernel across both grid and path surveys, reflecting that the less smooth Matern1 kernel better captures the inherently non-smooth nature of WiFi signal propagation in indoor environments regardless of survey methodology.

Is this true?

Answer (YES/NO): NO